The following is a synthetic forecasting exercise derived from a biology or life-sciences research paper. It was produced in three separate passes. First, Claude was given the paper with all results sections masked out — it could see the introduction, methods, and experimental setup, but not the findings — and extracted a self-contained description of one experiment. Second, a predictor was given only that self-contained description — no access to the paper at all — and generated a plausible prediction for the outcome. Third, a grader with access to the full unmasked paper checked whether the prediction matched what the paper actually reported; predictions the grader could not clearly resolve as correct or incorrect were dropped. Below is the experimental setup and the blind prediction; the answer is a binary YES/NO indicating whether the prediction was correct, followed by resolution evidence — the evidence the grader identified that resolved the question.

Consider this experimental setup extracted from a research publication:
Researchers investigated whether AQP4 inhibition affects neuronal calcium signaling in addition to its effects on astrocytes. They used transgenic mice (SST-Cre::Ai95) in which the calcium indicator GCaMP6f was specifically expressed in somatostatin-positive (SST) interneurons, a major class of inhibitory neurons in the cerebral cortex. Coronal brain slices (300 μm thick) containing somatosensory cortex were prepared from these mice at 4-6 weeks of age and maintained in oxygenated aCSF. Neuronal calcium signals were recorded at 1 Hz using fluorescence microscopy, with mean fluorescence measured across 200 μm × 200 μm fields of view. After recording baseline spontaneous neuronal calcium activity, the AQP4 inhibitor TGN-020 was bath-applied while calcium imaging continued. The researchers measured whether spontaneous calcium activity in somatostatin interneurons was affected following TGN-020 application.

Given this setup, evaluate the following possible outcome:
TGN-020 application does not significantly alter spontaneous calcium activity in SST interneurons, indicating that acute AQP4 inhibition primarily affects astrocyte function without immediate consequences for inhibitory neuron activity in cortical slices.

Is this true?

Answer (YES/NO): NO